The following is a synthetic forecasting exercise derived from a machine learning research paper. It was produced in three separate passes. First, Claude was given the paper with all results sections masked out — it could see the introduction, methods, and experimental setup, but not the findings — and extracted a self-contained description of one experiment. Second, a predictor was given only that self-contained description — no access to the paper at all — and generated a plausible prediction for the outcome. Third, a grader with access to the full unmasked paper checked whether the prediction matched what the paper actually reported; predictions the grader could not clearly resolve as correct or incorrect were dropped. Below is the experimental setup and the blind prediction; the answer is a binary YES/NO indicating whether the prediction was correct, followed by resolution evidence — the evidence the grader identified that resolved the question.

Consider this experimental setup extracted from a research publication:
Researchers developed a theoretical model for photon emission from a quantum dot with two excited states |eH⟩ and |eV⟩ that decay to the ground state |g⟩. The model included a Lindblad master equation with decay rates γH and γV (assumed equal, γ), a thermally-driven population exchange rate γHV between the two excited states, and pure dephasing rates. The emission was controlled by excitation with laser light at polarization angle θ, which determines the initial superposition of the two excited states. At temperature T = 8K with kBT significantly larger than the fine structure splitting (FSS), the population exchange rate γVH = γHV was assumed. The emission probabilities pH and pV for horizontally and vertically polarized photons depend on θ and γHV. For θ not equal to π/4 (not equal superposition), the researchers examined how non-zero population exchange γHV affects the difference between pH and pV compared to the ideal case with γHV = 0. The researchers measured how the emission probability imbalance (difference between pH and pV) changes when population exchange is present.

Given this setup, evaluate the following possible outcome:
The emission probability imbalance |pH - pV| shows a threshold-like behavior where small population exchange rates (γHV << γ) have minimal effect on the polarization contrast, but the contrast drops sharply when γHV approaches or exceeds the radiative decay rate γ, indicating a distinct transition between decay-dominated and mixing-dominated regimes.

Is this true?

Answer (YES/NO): NO